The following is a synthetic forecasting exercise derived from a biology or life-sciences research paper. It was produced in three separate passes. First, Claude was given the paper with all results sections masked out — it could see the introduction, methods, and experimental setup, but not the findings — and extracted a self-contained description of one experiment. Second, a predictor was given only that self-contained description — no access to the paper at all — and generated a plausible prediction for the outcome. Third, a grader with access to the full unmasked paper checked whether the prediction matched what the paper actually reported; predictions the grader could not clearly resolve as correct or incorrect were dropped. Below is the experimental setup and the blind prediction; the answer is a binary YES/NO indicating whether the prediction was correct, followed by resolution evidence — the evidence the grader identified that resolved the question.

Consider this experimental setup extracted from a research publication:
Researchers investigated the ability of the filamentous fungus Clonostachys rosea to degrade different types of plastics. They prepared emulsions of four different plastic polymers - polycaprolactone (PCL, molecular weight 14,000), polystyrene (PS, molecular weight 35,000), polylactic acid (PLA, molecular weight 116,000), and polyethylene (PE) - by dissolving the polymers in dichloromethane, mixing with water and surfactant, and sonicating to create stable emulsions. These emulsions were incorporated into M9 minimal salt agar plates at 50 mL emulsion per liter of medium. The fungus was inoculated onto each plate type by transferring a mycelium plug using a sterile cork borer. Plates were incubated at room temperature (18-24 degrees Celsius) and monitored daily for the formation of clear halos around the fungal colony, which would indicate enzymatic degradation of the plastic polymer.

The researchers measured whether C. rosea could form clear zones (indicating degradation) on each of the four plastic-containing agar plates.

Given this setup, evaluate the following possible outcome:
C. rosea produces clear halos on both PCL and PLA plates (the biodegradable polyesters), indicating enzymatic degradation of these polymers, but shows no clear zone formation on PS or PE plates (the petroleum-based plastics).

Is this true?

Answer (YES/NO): NO